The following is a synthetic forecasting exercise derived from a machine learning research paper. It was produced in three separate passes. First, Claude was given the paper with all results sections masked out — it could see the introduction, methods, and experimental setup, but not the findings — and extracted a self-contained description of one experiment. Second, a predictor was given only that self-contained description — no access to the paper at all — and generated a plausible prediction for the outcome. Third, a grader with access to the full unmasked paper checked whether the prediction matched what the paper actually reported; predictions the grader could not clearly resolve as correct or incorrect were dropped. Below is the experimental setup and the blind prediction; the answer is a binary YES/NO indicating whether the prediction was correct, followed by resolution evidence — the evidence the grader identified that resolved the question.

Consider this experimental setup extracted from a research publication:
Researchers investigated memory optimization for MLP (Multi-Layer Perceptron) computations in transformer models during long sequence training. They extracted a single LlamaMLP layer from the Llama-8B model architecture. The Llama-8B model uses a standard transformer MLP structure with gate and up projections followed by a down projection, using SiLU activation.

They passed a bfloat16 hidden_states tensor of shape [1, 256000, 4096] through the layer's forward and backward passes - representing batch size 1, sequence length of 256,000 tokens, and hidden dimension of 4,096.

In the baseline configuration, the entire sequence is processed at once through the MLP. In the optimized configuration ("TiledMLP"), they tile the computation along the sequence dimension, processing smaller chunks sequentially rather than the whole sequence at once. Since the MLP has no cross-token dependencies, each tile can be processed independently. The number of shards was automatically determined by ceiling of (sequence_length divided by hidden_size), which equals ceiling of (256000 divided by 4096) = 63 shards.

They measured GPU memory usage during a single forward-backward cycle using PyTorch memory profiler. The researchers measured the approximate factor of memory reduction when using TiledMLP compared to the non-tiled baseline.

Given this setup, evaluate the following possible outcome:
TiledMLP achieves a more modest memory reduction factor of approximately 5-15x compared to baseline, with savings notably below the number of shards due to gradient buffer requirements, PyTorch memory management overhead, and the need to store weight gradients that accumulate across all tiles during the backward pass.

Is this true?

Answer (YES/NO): YES